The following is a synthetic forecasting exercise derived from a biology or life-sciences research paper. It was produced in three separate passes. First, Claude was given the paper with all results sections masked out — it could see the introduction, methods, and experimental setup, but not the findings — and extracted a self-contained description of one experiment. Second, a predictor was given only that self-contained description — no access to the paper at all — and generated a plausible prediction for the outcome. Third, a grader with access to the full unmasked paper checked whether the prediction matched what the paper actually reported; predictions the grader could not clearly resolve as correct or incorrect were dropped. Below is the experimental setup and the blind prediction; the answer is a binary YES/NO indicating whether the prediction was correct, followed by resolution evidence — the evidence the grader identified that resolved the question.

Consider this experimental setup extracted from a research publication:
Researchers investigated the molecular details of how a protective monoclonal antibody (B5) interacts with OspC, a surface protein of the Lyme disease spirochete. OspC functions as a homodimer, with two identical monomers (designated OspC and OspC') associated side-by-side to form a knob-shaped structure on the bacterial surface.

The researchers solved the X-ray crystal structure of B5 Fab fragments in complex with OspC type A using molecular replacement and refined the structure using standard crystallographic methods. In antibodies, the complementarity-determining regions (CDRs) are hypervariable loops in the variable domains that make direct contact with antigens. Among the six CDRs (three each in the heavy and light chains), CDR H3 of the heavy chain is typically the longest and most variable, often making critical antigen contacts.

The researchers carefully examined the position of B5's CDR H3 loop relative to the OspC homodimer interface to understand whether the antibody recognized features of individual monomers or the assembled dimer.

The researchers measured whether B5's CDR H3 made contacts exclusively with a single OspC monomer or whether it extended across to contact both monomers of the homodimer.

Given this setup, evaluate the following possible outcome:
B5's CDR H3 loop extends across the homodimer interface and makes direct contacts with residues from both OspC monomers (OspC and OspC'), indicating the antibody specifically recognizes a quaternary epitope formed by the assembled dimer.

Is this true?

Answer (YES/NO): YES